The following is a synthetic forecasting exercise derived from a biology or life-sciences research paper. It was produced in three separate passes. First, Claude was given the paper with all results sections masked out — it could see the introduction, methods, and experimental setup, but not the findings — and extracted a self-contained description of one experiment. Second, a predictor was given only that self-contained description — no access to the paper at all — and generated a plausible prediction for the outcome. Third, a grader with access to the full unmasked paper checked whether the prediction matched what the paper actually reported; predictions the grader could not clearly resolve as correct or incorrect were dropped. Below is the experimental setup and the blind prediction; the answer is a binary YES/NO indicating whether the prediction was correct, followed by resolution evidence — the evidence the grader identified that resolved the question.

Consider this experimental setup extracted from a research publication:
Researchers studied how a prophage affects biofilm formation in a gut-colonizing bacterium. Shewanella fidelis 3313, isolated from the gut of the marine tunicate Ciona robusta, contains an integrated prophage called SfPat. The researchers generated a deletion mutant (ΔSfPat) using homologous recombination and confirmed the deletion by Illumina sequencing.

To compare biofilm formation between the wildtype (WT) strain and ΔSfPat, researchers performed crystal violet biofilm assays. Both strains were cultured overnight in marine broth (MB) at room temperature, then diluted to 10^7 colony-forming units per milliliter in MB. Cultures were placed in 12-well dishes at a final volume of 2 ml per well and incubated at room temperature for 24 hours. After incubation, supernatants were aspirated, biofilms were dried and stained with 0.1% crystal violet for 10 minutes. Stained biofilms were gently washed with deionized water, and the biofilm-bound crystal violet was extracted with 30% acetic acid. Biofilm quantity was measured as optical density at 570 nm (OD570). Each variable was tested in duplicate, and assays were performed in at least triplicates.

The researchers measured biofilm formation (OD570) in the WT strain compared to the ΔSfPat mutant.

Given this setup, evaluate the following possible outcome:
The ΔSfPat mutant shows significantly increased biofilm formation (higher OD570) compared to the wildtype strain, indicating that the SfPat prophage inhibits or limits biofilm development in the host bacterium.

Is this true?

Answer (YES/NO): YES